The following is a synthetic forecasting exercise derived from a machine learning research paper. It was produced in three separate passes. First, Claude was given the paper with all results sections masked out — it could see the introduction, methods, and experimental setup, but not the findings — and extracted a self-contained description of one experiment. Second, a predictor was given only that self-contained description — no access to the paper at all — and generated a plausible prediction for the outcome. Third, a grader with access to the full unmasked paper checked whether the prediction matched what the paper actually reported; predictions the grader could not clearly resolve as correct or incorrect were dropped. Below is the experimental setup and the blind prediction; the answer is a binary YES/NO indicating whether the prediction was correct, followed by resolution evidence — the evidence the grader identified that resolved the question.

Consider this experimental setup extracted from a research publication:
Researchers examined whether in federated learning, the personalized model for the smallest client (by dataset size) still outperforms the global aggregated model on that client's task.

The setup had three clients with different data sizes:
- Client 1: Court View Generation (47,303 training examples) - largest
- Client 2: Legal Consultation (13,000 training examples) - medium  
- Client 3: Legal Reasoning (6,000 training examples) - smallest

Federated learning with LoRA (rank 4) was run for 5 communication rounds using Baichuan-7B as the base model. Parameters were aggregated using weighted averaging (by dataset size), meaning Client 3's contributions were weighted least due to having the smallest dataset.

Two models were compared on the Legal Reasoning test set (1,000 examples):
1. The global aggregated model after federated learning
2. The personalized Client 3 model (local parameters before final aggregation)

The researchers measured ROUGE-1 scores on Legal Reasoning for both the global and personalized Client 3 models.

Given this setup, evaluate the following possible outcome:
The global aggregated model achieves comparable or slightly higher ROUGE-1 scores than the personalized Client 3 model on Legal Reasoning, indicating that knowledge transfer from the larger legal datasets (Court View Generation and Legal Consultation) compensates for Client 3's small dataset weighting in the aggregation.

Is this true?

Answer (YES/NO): NO